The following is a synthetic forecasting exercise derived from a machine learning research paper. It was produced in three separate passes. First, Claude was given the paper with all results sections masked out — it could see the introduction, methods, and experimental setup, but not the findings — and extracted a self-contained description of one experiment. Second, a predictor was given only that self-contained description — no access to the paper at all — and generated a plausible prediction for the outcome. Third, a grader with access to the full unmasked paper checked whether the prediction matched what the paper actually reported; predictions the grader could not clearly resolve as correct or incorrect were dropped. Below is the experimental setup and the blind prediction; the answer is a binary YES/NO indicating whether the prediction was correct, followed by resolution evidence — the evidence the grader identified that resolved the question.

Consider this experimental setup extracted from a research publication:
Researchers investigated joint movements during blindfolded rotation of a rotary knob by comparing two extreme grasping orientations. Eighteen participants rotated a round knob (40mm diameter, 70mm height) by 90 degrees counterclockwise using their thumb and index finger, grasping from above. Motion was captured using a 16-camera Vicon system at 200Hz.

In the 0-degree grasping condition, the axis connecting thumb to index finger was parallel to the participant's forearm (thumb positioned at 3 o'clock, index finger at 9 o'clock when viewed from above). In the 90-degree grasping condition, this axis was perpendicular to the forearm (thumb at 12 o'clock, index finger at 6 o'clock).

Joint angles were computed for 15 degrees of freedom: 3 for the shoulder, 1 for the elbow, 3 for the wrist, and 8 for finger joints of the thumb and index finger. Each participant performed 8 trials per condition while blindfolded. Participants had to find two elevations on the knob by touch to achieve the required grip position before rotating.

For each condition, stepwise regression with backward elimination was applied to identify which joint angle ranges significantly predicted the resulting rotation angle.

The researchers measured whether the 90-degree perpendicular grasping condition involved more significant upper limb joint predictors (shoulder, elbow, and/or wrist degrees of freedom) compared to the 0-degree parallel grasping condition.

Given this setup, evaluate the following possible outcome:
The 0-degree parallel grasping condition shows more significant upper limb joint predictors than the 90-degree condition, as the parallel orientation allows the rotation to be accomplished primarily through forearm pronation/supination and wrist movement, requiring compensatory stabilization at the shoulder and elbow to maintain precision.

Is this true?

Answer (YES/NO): YES